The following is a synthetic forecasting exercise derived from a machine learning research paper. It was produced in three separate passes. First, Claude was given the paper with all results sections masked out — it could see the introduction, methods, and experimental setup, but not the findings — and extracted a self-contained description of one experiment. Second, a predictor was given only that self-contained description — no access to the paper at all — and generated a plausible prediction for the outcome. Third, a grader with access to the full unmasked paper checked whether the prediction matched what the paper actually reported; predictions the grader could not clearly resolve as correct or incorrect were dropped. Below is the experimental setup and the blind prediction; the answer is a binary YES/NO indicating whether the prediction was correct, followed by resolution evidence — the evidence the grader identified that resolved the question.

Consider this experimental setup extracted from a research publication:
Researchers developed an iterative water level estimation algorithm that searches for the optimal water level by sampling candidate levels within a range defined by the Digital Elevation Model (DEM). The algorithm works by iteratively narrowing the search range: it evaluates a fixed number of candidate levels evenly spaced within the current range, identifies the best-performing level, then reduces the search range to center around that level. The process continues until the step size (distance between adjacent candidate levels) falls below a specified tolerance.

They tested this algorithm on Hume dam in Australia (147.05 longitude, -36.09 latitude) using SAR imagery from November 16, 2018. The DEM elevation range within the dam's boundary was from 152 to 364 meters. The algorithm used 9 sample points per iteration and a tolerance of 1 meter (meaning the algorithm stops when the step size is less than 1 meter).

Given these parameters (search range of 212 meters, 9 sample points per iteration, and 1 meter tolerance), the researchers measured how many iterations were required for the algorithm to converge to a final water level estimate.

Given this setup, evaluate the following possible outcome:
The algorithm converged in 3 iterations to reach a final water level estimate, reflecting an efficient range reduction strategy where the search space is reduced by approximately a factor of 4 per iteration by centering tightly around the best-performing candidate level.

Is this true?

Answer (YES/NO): NO